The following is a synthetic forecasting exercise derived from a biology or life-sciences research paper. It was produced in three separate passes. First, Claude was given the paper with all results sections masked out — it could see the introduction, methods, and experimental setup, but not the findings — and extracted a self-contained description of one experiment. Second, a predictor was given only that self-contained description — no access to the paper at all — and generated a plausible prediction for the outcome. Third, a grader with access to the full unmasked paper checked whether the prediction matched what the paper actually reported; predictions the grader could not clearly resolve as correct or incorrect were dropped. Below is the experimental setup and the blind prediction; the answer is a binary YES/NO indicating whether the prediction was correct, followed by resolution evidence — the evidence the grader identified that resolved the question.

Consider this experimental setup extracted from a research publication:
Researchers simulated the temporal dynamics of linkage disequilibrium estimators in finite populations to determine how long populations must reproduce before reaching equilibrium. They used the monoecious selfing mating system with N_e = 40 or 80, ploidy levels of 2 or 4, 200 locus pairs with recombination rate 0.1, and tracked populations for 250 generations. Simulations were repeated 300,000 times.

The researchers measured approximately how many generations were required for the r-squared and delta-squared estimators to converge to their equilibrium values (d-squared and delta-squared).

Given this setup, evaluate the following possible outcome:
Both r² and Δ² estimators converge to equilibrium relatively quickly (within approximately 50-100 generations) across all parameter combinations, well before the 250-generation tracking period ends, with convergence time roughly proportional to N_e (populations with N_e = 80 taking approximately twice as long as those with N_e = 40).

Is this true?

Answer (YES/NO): NO